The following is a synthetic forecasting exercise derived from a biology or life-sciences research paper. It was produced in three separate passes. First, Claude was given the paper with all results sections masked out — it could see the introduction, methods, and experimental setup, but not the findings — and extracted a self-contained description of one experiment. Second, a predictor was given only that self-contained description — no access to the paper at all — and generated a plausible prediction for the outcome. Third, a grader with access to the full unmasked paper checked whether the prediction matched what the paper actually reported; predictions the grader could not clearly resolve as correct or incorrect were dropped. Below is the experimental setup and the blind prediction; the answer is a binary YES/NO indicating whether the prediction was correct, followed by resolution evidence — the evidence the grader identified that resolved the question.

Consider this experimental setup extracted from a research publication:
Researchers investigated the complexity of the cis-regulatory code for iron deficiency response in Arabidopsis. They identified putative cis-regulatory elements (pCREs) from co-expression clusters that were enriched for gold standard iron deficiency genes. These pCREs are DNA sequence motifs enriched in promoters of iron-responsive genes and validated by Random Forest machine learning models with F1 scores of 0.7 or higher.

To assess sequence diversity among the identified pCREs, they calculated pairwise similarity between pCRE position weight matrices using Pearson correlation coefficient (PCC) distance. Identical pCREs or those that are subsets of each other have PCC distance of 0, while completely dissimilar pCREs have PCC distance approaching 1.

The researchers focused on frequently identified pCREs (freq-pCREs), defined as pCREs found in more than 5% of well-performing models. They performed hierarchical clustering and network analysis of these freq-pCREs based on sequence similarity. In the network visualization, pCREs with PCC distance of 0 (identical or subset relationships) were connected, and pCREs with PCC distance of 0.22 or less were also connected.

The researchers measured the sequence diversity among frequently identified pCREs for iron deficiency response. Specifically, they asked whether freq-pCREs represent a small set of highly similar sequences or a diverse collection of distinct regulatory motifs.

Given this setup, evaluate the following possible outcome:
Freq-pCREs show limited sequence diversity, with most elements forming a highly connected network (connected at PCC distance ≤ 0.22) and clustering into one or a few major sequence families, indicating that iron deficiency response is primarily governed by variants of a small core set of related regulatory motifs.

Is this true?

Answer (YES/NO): NO